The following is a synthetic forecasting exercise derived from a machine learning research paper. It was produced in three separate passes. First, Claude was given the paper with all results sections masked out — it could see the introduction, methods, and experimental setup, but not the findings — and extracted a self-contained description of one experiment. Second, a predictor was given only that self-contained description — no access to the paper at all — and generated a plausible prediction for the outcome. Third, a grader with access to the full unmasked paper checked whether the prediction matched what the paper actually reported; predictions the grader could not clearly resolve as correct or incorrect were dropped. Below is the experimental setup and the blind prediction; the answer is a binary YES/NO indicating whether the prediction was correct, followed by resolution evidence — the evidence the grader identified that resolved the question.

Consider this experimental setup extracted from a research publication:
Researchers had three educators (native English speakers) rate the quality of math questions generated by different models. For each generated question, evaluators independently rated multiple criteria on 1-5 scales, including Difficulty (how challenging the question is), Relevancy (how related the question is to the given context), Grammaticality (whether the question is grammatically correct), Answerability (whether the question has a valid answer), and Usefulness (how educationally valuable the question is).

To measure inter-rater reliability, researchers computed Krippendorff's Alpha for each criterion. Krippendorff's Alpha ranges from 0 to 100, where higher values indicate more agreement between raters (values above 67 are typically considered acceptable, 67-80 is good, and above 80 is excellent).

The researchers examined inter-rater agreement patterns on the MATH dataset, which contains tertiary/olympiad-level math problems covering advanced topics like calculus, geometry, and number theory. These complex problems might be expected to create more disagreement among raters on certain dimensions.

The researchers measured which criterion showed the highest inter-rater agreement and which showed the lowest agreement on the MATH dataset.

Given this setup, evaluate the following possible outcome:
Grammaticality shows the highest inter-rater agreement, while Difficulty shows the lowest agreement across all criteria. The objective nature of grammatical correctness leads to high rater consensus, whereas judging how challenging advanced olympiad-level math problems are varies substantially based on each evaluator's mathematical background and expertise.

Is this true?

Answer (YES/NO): YES